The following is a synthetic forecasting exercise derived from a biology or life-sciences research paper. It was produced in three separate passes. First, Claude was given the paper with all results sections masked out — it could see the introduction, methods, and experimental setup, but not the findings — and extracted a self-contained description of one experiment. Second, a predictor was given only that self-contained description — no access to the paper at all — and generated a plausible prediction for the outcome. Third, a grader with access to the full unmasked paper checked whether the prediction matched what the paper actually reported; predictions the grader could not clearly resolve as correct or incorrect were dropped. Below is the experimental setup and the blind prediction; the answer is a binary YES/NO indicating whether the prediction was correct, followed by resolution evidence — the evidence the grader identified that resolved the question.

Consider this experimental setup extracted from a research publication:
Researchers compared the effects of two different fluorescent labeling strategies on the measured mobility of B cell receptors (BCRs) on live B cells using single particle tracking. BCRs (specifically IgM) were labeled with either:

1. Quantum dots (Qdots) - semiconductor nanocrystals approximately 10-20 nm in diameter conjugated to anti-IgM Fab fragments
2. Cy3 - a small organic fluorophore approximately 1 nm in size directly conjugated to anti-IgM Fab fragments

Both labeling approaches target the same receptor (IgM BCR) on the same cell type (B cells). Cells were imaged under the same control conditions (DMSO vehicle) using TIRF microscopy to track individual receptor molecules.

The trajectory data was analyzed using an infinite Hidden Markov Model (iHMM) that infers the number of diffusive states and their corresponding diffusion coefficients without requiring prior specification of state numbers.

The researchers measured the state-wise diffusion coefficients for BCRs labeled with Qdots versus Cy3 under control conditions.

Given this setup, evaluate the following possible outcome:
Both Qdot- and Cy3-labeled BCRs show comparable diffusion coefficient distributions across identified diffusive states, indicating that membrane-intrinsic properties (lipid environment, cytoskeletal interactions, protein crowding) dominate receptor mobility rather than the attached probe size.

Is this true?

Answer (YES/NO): NO